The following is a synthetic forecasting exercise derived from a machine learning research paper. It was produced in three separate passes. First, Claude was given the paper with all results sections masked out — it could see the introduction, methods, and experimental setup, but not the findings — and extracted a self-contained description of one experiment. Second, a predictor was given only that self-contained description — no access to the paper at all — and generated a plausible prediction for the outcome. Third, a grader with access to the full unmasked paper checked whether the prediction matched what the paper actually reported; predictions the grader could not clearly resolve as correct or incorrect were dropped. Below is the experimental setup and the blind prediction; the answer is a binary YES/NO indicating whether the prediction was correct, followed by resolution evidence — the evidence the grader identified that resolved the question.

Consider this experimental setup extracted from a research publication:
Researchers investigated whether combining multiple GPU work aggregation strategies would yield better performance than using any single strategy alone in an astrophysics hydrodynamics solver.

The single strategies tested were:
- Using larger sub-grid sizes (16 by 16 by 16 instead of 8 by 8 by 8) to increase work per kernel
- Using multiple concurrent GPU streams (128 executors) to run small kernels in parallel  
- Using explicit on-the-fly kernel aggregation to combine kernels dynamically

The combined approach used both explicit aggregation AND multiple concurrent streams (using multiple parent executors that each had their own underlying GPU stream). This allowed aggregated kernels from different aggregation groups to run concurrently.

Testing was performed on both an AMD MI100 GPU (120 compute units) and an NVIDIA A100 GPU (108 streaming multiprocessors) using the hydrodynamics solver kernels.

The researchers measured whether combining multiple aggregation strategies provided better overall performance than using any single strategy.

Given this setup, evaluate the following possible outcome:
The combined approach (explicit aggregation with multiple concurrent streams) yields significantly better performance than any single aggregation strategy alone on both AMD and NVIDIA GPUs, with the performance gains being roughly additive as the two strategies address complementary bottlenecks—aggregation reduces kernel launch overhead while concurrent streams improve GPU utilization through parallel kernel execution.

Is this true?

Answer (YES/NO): YES